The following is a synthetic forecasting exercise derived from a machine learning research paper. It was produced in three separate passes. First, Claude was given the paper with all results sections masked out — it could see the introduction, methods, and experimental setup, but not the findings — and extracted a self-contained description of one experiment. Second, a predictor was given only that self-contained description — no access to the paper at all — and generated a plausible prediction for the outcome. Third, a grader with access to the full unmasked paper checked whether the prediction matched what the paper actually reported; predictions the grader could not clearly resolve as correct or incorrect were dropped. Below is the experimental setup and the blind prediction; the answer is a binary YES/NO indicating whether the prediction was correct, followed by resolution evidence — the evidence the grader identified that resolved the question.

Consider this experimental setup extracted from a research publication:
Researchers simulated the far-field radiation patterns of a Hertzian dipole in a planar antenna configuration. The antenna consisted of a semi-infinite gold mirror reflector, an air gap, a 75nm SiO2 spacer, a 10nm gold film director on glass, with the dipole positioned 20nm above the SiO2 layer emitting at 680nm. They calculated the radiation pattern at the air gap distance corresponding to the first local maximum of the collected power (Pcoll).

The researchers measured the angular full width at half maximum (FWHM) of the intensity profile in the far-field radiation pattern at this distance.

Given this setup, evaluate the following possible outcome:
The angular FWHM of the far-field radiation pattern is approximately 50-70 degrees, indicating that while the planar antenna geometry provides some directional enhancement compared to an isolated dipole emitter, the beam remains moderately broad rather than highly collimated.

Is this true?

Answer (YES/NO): NO